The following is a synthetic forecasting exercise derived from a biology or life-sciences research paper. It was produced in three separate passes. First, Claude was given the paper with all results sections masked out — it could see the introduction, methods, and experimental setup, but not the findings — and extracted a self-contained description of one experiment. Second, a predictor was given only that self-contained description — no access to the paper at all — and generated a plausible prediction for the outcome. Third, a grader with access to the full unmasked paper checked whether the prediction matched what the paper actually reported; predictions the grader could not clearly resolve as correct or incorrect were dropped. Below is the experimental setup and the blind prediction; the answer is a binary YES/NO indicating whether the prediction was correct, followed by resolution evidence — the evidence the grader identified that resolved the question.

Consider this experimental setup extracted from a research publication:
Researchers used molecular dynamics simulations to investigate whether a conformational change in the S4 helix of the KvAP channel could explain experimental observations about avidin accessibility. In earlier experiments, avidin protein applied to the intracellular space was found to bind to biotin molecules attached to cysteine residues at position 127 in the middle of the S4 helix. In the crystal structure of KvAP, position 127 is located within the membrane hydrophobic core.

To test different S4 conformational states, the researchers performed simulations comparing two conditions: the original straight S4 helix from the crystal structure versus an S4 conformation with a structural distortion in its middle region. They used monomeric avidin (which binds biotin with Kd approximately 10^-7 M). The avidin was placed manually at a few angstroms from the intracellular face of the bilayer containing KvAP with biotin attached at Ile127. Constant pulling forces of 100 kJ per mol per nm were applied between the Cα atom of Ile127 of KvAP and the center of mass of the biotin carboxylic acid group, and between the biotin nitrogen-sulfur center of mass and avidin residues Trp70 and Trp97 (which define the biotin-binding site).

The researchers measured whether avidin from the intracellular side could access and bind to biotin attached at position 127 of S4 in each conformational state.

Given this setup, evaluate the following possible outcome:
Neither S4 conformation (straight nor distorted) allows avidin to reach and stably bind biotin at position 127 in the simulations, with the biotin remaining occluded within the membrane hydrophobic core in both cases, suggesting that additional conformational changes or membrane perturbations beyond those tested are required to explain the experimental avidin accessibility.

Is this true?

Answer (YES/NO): NO